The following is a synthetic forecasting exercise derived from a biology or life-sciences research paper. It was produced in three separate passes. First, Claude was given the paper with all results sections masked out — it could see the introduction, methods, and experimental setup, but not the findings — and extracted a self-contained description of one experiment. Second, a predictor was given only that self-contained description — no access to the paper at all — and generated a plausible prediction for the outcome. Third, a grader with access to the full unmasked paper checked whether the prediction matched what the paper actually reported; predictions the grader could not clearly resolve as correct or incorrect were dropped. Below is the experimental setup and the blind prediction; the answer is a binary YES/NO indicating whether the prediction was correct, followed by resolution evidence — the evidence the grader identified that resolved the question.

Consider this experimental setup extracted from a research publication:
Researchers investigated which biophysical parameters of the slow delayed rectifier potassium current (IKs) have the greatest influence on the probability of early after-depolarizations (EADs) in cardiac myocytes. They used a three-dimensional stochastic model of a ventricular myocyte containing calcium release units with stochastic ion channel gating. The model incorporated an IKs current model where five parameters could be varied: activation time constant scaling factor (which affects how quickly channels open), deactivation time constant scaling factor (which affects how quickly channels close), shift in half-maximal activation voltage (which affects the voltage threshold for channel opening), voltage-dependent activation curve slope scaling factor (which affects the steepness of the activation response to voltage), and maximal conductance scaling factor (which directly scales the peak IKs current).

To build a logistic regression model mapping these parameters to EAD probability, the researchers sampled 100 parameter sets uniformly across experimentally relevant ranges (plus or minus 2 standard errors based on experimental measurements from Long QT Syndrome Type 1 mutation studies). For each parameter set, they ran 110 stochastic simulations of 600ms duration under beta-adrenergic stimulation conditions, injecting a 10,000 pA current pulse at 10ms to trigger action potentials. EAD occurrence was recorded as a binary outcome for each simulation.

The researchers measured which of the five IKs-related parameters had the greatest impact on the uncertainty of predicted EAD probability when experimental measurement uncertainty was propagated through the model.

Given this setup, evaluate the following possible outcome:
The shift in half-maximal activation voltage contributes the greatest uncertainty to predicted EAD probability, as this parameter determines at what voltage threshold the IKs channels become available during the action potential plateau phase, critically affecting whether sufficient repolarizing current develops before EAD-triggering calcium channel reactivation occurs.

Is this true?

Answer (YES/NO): NO